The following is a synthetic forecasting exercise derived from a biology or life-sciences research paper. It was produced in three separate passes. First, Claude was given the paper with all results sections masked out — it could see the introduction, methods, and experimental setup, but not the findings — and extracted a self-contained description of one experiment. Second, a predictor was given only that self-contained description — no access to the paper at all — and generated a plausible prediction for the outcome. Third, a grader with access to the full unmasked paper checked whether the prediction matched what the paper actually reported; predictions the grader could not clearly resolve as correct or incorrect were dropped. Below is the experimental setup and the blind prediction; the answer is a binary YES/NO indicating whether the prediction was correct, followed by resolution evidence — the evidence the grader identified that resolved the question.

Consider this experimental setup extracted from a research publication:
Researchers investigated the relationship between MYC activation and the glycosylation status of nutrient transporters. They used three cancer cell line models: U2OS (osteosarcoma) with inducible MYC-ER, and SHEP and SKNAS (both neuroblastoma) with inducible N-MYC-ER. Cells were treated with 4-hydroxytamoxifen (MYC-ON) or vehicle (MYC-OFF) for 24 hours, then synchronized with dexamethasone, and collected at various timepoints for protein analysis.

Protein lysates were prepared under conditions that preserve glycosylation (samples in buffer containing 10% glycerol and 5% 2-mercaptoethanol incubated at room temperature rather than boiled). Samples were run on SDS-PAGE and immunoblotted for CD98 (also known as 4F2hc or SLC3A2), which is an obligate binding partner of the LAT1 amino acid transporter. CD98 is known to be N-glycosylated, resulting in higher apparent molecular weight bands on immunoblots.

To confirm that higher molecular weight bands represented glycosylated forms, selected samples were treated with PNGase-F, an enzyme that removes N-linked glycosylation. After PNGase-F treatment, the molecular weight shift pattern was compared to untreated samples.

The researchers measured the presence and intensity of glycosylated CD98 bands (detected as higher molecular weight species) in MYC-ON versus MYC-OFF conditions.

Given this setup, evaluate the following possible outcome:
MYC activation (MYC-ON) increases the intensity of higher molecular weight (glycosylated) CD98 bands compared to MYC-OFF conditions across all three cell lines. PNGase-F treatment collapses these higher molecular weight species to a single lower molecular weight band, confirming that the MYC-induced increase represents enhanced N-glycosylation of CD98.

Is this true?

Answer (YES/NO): YES